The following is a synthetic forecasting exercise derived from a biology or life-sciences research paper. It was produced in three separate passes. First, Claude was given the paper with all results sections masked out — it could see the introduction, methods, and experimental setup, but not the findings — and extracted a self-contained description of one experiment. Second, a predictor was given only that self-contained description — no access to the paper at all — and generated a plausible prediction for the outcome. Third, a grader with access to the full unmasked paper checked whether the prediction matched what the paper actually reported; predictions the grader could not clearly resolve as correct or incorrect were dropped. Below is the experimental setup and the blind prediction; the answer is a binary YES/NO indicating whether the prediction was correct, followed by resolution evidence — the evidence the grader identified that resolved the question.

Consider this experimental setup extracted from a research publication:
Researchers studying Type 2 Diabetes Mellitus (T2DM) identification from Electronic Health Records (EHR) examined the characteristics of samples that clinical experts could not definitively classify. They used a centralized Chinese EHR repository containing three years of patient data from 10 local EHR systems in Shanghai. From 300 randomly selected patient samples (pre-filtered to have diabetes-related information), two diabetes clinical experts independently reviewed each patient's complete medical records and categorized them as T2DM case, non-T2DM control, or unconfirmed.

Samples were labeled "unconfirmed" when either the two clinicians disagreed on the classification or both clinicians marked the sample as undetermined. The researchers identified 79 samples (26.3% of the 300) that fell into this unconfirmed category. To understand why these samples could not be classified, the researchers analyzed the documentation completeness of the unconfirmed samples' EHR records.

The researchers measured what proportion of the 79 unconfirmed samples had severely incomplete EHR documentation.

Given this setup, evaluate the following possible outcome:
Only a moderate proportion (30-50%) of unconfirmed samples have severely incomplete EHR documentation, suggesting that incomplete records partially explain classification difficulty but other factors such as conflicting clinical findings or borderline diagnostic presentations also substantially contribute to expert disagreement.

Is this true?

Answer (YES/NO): NO